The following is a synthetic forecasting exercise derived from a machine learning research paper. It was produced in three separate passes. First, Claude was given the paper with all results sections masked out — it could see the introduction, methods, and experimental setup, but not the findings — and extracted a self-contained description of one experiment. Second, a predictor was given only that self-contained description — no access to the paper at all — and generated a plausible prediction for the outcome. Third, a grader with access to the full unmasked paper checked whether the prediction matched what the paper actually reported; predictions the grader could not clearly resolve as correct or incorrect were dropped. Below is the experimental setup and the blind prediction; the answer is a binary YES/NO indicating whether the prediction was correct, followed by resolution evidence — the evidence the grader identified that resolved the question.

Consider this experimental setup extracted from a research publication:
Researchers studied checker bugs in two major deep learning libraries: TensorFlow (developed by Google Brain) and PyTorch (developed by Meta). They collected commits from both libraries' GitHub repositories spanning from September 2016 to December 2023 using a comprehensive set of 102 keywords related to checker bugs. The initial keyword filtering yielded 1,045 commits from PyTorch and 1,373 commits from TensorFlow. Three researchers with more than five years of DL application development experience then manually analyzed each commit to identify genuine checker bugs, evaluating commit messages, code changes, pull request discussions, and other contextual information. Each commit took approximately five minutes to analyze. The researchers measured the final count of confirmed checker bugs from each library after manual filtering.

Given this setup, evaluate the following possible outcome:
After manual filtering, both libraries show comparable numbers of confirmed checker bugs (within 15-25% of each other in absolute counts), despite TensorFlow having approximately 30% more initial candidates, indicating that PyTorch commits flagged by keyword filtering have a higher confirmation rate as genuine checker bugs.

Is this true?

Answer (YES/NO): NO